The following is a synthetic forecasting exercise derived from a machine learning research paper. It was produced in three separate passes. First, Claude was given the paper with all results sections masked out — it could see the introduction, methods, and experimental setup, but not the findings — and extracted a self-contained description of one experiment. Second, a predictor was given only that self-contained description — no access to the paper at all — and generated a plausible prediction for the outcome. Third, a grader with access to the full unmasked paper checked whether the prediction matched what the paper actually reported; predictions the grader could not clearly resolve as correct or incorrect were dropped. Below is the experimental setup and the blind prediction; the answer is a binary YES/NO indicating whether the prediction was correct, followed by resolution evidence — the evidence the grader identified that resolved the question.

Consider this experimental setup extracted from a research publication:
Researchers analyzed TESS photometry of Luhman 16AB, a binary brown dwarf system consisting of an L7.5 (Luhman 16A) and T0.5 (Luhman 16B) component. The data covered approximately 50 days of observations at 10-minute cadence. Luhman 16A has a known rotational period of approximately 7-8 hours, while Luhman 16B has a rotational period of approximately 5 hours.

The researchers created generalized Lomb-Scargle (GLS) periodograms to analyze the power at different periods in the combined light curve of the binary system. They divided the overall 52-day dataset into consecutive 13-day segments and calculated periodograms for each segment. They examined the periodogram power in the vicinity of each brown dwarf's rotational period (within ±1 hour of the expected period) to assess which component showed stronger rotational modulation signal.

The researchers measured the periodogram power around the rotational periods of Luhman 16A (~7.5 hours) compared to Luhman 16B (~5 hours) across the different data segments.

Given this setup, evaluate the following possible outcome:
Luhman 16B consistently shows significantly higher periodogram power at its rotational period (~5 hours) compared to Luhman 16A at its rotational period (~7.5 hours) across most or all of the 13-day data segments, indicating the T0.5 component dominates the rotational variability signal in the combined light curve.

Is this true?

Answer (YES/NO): YES